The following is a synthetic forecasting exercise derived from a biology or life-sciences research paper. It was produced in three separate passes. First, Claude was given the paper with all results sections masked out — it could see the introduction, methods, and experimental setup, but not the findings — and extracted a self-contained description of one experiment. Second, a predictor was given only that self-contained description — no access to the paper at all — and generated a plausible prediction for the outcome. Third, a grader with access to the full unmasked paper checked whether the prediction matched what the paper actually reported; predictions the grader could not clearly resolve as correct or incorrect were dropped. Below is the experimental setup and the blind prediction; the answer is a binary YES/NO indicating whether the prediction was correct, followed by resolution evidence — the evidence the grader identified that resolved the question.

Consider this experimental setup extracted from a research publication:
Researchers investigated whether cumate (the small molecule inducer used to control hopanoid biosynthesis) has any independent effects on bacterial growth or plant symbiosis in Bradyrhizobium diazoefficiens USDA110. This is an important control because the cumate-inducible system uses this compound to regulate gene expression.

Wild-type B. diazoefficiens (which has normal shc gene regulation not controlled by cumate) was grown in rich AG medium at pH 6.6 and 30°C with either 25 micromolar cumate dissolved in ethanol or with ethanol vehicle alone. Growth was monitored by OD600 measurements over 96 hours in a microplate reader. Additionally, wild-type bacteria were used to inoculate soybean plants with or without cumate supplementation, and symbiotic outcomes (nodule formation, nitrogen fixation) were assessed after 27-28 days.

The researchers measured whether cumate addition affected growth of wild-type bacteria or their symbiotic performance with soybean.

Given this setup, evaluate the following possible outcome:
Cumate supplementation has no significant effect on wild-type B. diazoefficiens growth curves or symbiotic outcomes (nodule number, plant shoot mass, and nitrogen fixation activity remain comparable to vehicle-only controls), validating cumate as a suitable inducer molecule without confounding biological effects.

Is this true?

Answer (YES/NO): YES